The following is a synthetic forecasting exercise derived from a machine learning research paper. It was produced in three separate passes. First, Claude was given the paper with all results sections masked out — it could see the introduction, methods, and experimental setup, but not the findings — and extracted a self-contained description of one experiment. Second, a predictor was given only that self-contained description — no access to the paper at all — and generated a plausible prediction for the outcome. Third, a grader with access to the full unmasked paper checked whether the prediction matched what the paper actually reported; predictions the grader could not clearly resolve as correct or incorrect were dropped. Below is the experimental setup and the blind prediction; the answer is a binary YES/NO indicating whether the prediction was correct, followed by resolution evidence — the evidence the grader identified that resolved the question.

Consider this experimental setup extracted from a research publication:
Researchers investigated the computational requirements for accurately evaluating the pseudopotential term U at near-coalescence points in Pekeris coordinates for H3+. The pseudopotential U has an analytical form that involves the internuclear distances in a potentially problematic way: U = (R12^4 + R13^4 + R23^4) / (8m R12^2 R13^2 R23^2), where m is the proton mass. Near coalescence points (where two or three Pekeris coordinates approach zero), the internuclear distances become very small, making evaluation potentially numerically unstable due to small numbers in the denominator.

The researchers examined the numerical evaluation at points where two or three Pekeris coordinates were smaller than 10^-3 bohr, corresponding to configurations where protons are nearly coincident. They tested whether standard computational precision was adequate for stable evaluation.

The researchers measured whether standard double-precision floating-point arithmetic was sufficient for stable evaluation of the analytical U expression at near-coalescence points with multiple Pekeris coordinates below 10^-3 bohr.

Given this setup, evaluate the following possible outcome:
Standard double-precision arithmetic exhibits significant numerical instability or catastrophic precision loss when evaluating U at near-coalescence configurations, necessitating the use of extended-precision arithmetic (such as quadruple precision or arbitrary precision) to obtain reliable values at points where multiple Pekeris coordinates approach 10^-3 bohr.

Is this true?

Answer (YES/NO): YES